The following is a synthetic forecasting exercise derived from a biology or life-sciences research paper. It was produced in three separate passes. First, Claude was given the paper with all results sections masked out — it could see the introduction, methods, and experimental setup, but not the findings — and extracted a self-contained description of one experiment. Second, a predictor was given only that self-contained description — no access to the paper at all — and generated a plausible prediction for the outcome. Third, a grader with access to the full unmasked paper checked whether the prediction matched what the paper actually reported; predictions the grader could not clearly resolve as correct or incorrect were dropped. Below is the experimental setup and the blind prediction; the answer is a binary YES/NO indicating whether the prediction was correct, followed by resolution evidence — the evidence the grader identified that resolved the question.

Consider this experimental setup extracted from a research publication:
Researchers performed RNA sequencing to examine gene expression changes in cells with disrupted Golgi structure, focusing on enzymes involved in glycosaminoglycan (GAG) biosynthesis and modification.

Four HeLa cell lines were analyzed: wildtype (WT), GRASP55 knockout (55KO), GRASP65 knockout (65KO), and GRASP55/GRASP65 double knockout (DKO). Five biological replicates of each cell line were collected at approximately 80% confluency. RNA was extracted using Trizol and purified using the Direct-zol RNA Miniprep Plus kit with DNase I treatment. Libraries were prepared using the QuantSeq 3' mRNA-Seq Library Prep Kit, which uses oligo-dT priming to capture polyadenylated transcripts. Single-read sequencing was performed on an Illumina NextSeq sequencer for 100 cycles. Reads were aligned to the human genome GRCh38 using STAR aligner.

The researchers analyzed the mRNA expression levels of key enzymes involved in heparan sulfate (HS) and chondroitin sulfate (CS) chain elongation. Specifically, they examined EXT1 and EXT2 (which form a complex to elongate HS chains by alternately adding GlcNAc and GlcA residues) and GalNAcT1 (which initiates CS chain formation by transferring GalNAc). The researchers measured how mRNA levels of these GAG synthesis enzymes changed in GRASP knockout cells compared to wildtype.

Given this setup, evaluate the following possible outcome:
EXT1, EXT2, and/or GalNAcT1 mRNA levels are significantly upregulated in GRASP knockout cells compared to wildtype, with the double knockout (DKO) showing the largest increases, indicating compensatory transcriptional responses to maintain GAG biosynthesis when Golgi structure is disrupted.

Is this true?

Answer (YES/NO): NO